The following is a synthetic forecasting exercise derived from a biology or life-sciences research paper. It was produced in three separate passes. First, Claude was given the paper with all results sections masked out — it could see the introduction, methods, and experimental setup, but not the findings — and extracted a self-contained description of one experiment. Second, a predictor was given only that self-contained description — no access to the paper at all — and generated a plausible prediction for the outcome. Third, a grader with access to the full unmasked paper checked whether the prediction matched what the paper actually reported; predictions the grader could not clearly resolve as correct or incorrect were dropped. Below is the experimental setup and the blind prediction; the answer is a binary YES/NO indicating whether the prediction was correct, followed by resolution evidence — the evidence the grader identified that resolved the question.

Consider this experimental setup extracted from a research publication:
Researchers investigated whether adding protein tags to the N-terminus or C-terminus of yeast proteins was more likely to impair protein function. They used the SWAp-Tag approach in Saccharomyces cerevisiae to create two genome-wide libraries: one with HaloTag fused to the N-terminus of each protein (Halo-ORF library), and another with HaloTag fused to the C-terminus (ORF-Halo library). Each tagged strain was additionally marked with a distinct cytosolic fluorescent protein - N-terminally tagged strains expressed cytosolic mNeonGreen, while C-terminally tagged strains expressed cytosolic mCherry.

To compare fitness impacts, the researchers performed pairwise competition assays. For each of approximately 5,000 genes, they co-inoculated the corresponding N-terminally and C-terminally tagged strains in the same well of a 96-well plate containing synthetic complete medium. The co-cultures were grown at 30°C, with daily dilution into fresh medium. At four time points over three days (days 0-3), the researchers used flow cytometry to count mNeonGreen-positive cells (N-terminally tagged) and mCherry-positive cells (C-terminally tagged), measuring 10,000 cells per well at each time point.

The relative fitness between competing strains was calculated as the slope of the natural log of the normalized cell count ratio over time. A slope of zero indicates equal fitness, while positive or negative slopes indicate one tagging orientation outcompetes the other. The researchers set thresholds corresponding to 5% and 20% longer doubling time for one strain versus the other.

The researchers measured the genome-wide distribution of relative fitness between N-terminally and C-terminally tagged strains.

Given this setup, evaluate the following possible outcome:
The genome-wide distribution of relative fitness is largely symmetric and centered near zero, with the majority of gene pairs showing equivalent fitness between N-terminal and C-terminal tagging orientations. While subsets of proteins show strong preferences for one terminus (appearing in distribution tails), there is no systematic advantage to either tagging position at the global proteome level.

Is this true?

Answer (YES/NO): NO